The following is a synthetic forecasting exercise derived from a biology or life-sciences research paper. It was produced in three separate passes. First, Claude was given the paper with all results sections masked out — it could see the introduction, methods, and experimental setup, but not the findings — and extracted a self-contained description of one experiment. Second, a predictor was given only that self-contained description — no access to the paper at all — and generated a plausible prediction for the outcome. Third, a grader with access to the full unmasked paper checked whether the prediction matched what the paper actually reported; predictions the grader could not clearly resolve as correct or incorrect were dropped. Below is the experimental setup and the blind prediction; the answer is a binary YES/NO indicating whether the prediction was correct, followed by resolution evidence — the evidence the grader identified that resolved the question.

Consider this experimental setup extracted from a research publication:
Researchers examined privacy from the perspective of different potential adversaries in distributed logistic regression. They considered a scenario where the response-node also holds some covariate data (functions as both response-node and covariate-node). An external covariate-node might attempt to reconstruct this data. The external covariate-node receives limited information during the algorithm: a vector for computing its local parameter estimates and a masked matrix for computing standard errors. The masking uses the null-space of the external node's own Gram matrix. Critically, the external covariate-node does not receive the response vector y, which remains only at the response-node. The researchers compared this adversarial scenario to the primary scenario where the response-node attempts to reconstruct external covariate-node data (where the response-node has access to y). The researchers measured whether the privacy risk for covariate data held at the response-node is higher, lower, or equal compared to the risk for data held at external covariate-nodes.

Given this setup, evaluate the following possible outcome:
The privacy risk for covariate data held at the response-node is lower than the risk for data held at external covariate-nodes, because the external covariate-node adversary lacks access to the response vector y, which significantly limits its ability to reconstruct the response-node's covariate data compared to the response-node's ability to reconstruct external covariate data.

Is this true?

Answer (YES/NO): YES